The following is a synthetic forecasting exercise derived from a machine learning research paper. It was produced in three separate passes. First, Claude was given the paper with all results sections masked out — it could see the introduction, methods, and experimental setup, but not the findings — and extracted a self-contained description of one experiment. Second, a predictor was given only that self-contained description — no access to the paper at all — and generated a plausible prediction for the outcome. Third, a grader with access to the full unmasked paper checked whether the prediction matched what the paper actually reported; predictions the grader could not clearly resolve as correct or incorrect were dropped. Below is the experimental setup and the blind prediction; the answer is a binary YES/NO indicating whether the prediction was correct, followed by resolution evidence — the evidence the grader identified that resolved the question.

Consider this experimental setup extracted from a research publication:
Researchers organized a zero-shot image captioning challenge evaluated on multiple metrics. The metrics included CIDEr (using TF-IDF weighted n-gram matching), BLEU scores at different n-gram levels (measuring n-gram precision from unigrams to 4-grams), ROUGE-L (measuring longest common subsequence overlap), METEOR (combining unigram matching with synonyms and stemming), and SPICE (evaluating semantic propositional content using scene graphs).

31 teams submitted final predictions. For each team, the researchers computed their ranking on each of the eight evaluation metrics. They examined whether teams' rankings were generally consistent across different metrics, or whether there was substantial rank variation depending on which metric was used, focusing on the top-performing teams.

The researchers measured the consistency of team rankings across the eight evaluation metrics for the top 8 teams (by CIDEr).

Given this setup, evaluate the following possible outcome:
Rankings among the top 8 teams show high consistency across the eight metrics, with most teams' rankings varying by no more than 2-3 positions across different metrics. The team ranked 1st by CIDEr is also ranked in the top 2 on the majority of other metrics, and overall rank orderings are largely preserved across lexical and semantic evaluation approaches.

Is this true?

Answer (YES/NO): YES